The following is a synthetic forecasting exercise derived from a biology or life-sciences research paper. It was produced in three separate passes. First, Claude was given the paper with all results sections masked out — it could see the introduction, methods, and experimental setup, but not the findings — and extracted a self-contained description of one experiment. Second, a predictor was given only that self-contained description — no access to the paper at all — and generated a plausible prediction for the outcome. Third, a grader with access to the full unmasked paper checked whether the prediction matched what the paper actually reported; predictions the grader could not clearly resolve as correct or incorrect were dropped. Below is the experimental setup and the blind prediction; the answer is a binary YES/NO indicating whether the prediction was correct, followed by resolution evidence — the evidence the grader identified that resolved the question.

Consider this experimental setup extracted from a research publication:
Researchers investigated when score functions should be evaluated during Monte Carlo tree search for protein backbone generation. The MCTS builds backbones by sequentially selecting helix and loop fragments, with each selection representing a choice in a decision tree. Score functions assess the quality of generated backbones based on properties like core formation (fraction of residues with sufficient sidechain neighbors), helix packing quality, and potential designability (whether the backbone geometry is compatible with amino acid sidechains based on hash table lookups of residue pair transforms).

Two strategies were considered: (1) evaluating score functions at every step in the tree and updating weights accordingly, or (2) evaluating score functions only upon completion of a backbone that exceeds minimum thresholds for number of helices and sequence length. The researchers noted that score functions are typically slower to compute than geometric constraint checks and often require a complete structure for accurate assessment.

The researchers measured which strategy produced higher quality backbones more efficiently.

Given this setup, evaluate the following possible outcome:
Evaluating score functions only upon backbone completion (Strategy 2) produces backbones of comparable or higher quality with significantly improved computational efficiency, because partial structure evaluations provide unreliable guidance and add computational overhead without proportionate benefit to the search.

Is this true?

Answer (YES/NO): YES